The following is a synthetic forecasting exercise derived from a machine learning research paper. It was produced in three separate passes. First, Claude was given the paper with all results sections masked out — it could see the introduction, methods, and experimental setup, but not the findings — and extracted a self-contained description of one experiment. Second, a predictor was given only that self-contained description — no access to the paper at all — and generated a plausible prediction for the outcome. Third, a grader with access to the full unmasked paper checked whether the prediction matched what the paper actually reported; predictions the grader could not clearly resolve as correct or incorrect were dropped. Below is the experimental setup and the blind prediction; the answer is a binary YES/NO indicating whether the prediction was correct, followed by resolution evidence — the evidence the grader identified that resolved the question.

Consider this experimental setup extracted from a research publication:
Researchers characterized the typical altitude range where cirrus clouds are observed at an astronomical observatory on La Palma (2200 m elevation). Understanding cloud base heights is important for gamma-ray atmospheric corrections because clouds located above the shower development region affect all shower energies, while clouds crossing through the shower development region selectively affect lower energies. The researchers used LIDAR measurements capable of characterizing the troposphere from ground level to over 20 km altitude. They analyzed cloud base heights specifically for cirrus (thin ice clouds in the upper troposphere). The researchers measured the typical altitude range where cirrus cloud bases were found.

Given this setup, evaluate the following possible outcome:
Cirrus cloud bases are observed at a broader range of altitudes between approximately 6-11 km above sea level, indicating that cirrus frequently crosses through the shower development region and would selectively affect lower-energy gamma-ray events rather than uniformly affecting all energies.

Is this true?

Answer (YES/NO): NO